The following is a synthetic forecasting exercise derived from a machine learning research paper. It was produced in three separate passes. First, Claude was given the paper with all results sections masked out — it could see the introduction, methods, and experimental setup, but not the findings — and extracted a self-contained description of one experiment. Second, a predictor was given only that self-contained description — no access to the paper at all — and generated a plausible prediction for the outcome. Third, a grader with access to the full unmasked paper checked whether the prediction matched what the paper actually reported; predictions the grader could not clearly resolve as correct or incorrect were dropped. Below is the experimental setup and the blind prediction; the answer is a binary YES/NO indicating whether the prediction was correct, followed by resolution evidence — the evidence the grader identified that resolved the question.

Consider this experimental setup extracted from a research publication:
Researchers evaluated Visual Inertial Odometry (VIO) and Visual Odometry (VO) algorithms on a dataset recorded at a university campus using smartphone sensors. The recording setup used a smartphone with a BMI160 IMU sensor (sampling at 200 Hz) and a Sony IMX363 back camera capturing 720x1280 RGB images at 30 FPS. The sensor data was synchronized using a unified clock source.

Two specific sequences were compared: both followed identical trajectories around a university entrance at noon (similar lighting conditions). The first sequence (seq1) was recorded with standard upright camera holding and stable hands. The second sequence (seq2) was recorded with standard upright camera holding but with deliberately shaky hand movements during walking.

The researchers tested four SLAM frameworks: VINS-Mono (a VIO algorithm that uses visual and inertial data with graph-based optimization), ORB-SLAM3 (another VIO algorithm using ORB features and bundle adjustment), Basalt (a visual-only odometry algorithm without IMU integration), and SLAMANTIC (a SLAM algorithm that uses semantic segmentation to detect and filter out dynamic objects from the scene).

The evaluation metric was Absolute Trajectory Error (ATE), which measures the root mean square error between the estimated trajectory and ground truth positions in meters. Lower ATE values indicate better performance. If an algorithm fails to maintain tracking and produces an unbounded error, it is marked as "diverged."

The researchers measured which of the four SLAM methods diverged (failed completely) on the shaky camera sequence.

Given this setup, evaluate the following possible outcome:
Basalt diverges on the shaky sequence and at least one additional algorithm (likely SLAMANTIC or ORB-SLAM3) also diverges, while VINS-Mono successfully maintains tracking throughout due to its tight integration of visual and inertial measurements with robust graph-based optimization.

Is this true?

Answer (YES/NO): NO